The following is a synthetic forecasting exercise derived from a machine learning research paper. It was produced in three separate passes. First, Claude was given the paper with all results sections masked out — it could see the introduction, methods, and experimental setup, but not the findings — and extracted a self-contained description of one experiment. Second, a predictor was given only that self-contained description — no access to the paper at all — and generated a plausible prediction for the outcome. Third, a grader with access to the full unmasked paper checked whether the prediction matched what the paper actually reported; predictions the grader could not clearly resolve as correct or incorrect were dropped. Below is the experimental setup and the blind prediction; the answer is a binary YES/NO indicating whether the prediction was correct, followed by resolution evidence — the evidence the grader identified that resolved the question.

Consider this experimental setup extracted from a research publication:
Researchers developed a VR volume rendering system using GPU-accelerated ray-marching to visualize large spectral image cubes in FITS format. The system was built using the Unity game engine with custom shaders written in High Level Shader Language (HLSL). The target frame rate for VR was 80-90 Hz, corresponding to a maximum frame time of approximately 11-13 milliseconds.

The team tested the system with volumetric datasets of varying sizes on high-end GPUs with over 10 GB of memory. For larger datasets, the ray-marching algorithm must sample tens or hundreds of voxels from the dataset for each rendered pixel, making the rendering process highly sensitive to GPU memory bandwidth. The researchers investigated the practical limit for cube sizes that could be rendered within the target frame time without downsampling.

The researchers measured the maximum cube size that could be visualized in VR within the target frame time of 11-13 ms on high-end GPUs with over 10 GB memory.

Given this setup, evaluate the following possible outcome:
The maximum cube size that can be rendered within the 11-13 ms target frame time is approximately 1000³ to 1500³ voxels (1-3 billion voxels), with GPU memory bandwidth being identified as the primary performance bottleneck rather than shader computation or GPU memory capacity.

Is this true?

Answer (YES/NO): NO